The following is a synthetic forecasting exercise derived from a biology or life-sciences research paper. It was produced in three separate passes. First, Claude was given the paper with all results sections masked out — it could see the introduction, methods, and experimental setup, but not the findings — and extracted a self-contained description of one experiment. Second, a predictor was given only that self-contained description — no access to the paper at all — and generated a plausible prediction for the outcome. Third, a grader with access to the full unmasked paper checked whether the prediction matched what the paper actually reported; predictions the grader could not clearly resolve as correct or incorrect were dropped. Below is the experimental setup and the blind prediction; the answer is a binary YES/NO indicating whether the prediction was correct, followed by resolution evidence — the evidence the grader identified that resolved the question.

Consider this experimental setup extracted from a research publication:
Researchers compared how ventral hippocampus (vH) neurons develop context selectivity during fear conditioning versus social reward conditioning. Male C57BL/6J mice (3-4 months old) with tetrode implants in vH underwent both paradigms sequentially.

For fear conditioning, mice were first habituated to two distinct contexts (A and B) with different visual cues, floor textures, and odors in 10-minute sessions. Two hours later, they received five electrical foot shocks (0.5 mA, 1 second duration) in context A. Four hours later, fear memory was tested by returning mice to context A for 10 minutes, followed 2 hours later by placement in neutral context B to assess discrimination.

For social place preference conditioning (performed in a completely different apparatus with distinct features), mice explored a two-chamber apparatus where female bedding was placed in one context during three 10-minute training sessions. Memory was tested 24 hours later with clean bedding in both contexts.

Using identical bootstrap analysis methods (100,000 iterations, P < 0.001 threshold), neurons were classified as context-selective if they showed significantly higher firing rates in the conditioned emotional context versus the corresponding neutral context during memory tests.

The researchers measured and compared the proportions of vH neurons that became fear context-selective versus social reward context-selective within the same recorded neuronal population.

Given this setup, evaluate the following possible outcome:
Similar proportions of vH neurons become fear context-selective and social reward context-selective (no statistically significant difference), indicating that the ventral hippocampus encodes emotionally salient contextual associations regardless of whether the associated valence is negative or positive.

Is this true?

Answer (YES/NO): NO